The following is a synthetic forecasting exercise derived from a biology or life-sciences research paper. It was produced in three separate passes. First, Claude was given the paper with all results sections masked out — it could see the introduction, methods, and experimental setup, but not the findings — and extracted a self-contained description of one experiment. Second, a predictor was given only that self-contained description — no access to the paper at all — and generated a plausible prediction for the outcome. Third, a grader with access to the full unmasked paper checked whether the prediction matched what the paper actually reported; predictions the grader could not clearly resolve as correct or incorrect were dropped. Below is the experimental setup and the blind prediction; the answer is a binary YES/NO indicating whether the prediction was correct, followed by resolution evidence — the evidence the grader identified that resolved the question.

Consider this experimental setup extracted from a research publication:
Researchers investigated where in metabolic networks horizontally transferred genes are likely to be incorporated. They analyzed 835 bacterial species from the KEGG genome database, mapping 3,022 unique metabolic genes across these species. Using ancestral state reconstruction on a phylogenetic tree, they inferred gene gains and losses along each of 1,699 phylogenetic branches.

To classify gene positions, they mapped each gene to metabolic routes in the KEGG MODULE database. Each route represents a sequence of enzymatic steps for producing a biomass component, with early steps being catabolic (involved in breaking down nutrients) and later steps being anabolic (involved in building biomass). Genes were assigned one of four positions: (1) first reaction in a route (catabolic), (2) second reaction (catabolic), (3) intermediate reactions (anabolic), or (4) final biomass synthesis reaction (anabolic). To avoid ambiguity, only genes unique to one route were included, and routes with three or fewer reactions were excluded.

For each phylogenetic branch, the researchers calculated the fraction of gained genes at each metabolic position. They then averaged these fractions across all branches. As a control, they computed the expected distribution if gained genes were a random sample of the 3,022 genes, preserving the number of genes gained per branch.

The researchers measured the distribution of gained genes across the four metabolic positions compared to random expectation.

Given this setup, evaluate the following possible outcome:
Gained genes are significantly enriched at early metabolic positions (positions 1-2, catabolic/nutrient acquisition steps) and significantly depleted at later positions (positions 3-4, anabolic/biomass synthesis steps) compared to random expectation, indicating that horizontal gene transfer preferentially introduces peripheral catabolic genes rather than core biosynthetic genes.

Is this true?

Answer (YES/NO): YES